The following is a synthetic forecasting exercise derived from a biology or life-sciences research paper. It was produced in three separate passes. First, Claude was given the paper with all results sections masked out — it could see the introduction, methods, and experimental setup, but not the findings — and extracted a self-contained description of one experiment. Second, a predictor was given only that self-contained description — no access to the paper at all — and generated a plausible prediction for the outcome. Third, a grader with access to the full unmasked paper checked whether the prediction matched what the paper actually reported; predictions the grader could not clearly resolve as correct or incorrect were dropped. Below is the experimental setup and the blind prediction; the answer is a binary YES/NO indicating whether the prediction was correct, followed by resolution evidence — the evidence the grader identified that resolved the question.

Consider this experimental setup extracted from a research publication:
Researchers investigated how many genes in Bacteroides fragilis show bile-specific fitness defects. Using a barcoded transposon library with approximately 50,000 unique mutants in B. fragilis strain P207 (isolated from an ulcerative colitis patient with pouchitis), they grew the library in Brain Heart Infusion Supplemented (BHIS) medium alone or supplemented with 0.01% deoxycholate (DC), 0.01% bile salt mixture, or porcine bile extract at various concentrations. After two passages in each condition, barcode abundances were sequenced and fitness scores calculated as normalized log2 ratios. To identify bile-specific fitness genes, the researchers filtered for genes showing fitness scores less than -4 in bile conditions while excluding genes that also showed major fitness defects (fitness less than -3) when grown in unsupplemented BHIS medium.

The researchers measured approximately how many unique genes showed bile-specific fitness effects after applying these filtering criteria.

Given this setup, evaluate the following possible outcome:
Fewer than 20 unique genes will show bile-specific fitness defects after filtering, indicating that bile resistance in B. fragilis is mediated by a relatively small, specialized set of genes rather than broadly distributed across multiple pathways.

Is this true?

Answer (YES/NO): NO